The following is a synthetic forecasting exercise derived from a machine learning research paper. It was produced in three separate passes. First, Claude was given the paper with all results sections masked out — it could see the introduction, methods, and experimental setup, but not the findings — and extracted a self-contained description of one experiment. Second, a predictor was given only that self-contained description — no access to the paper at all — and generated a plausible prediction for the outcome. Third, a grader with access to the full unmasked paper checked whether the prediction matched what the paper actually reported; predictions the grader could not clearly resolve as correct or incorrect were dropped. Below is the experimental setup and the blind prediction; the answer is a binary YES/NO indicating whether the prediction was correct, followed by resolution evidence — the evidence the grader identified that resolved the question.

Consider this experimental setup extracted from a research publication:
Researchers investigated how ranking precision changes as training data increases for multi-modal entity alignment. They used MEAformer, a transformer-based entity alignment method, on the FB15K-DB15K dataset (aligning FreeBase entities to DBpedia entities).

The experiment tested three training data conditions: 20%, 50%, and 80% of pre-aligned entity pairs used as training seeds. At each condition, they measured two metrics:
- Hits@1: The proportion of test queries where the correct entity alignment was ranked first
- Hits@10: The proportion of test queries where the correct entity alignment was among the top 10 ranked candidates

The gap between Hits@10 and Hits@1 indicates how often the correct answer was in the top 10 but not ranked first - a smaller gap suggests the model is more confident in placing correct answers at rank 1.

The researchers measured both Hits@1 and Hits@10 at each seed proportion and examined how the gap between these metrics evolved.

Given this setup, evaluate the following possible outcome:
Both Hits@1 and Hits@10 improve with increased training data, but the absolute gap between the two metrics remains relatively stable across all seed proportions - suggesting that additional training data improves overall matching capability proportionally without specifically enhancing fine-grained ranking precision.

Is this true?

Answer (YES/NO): NO